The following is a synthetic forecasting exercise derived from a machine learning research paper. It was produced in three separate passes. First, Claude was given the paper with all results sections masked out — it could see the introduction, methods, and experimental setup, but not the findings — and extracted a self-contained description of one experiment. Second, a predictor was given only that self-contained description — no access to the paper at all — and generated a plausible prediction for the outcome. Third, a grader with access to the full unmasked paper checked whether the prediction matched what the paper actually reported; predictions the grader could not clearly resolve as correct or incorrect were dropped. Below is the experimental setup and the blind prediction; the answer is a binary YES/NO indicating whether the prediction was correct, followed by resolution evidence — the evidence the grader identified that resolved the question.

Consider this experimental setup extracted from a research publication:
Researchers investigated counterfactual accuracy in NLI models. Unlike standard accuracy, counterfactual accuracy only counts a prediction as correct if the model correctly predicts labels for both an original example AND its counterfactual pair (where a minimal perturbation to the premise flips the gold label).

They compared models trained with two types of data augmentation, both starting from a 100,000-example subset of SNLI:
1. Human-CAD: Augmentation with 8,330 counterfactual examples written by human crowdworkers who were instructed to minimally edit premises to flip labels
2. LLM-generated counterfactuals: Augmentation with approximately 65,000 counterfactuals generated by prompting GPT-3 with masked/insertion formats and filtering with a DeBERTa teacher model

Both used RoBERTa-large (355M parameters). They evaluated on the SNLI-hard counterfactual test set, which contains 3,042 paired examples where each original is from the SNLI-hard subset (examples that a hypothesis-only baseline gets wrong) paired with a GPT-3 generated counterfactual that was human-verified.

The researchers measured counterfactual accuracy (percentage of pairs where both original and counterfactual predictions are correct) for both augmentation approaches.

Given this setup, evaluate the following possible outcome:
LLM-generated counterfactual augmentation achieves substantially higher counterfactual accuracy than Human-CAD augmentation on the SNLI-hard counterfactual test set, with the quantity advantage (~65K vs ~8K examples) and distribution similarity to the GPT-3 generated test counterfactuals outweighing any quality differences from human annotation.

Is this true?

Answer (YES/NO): YES